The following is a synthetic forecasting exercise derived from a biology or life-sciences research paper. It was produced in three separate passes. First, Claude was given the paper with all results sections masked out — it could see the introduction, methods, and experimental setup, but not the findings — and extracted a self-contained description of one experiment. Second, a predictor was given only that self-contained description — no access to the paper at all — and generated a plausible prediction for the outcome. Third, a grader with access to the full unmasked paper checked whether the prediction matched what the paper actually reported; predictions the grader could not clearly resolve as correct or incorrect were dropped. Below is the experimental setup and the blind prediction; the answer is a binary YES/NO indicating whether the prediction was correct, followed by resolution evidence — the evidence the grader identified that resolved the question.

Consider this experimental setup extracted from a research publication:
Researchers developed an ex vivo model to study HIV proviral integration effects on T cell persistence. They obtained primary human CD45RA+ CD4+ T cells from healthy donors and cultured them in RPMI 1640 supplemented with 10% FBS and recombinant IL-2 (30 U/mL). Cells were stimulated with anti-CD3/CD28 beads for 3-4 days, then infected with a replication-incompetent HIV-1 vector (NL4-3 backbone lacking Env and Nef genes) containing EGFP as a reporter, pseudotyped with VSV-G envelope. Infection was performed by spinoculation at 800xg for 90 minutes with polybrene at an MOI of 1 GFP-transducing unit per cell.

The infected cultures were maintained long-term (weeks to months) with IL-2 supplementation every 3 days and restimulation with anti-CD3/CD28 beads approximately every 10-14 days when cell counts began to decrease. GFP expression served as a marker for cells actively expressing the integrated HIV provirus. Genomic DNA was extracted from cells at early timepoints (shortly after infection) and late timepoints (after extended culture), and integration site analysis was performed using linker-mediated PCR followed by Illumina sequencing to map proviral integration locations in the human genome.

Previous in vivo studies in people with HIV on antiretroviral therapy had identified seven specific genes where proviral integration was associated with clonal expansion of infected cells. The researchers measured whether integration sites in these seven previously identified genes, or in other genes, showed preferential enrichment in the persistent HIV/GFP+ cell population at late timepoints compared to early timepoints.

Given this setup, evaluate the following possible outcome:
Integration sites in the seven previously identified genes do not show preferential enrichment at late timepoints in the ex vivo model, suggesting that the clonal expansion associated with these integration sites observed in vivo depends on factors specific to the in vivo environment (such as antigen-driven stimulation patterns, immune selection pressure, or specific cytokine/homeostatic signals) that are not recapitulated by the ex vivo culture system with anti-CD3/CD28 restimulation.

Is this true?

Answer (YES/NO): YES